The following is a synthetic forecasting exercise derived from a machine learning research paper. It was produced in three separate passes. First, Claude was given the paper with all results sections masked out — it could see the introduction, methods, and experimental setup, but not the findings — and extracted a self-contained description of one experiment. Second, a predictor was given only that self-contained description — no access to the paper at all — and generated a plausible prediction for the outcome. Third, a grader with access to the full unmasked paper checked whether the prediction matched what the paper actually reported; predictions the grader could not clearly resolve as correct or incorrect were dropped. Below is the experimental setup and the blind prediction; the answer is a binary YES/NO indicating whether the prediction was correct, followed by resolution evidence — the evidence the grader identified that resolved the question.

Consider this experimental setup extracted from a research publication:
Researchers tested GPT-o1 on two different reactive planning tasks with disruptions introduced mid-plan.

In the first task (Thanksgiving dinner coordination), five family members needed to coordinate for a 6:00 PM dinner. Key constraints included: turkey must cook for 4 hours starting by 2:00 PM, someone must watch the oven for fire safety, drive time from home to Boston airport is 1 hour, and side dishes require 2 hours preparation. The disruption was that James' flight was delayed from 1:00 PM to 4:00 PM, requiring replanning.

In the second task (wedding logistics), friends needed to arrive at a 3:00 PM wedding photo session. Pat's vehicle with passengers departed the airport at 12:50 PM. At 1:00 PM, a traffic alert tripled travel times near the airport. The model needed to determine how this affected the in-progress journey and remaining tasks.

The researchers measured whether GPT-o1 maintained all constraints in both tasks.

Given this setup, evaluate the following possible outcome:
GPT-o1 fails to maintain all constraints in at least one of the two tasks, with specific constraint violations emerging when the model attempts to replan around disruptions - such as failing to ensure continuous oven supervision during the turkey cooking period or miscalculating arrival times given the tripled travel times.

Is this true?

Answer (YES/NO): NO